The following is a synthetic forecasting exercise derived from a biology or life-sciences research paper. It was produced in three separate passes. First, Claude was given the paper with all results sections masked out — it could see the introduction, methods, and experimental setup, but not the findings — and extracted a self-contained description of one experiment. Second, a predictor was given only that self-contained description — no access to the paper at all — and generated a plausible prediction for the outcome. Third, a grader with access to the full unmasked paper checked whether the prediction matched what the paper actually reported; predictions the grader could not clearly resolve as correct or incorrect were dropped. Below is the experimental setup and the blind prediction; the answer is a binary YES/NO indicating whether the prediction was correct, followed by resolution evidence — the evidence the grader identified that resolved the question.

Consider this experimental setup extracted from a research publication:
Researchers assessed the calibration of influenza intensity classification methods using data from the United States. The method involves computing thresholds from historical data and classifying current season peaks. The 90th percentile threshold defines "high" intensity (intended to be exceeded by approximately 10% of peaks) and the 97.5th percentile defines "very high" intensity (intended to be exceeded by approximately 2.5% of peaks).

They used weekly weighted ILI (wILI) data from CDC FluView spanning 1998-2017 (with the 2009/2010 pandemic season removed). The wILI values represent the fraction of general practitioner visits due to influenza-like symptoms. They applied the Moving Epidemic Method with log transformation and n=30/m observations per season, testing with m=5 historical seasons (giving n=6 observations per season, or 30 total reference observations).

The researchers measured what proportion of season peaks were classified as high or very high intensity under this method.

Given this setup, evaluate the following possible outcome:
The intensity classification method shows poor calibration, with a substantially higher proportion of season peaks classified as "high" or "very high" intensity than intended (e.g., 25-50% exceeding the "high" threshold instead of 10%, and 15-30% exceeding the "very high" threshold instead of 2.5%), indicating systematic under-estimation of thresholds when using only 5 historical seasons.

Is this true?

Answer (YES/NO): NO